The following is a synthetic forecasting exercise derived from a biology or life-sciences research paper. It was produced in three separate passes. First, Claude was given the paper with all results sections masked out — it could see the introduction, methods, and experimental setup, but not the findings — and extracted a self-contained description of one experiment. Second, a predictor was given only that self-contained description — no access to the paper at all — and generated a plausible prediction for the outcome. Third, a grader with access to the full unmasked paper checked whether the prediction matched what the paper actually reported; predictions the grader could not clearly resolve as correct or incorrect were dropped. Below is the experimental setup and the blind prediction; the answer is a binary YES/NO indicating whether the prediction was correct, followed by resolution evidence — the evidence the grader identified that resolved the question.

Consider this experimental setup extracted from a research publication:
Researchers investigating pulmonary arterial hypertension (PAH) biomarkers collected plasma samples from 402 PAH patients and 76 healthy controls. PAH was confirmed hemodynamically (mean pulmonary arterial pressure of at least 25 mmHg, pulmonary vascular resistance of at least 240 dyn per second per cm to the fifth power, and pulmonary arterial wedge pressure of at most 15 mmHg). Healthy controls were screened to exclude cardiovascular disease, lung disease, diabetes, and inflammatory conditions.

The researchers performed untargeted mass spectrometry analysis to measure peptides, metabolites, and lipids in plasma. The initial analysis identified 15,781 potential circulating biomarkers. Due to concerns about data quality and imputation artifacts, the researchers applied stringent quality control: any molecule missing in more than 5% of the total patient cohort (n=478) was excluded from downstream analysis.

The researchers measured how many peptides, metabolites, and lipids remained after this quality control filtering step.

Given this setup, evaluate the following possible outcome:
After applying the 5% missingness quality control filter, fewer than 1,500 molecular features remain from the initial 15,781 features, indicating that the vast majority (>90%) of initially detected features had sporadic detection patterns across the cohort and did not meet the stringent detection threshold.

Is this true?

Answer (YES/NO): NO